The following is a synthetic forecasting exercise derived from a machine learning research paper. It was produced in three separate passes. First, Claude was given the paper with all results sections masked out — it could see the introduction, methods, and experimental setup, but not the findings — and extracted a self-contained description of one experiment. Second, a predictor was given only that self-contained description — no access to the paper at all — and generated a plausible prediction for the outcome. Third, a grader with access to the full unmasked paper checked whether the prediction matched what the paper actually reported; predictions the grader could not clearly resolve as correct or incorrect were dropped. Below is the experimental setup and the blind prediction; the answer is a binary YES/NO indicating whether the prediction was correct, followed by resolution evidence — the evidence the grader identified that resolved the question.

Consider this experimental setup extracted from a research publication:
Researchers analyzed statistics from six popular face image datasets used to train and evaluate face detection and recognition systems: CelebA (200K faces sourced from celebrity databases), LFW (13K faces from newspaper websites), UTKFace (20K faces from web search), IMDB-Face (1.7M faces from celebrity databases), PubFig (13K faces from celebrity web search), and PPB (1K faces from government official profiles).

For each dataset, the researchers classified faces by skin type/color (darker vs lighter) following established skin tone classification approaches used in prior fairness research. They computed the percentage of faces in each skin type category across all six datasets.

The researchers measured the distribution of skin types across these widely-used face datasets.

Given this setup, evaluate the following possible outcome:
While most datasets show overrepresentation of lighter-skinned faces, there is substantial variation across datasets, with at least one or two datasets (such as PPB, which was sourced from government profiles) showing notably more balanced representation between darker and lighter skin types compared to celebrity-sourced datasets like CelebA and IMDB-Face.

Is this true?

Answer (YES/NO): YES